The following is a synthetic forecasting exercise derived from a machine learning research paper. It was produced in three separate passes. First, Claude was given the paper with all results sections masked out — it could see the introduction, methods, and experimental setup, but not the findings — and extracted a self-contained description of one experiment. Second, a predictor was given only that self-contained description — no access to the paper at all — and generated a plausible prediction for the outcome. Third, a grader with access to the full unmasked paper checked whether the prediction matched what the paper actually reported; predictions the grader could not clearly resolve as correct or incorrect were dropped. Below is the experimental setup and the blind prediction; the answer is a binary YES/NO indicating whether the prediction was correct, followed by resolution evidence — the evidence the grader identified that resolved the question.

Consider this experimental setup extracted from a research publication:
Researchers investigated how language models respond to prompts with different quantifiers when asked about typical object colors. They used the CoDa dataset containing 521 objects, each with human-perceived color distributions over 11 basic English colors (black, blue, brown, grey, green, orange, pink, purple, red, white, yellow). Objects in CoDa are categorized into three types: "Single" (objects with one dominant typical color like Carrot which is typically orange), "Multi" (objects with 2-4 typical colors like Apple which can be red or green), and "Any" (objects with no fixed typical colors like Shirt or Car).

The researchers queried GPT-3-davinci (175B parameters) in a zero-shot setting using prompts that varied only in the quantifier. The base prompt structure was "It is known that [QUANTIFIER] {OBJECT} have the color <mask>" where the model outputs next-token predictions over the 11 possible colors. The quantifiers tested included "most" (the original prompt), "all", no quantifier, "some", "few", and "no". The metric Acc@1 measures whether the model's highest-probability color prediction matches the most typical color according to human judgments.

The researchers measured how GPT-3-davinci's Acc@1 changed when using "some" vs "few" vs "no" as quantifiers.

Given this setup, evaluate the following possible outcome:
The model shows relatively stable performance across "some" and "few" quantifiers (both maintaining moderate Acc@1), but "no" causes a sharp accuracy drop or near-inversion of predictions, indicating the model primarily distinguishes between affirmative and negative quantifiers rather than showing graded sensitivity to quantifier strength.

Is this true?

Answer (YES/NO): NO